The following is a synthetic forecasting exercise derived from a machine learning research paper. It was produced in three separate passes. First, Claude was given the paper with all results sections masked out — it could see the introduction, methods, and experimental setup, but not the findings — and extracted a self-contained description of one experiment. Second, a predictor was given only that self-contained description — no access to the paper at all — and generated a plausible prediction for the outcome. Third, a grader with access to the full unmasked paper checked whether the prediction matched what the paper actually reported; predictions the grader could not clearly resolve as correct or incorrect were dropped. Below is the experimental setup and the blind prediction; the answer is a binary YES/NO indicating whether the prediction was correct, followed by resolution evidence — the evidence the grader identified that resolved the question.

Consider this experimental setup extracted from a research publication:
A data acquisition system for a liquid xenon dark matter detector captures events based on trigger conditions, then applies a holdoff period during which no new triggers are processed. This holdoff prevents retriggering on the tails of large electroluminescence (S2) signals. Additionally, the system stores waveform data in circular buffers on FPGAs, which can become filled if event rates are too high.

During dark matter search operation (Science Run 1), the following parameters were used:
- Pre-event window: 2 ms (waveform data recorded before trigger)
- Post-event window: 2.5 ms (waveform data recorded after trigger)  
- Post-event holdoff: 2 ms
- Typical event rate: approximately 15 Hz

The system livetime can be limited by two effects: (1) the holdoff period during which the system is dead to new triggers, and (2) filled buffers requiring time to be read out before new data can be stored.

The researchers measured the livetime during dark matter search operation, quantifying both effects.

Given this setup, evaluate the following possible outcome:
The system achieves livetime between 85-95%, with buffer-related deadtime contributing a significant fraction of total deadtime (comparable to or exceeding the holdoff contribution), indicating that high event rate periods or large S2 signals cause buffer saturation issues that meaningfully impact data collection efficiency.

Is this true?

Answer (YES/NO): NO